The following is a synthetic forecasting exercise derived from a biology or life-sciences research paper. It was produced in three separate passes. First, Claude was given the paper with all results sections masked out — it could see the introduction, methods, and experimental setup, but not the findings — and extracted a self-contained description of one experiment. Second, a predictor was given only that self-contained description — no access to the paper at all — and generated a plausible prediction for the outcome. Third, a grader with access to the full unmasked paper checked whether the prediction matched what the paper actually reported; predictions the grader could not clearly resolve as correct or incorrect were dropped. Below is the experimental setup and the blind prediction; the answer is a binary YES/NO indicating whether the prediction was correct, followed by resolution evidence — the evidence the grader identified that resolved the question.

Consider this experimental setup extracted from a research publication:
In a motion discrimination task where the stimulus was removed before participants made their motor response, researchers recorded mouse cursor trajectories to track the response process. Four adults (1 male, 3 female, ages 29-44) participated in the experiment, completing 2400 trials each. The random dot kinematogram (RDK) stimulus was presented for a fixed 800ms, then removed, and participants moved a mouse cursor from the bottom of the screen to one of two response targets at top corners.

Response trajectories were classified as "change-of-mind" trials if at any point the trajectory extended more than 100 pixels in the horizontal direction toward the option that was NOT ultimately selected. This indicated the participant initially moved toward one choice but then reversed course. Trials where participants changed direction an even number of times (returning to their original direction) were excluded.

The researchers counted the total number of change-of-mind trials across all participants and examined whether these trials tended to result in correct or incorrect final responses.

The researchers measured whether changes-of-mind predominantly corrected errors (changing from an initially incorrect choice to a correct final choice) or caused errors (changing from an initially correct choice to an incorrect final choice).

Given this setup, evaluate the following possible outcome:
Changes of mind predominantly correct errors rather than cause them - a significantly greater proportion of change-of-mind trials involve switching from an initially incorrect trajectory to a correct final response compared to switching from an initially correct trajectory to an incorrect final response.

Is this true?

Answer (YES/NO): NO